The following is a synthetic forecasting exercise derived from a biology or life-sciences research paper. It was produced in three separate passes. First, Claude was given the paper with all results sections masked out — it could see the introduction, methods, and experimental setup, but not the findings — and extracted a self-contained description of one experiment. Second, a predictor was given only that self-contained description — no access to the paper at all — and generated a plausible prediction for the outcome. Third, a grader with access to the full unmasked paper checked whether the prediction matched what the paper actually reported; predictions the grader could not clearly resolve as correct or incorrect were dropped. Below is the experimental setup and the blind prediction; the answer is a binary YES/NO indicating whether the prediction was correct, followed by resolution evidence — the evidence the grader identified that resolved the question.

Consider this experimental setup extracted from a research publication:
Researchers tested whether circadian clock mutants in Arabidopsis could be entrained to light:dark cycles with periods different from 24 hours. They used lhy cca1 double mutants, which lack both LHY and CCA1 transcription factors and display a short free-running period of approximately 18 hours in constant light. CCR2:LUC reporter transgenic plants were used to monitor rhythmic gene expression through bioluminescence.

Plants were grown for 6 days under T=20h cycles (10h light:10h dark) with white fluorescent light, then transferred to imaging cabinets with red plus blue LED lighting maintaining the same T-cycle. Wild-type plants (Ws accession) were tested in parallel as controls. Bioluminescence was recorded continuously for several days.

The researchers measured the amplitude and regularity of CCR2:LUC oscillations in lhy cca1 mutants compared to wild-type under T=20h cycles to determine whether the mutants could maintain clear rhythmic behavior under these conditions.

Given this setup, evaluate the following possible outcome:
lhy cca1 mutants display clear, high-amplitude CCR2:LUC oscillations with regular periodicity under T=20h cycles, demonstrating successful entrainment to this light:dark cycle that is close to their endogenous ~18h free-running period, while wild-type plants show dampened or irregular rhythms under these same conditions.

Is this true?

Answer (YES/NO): NO